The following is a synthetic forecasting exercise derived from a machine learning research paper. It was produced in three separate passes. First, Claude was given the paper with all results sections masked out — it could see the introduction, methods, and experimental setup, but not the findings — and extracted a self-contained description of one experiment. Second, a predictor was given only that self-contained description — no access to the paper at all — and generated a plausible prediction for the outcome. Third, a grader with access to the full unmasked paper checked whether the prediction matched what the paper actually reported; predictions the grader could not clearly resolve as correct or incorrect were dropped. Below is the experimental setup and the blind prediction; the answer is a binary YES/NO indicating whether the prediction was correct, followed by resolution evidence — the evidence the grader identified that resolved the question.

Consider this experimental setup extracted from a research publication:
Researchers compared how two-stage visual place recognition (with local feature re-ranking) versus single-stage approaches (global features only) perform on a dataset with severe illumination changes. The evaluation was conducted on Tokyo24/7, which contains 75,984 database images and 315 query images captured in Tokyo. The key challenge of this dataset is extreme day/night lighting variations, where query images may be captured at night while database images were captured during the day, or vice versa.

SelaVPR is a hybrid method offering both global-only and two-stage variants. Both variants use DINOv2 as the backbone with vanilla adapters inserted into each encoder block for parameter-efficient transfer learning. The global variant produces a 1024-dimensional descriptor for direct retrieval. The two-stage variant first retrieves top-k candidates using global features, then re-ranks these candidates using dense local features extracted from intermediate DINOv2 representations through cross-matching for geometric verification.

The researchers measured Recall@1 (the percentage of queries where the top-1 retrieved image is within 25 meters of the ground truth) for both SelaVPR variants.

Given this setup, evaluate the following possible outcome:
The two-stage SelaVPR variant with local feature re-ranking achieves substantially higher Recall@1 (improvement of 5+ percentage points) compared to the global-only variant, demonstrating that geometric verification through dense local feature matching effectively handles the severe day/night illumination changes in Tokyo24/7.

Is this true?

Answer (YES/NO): YES